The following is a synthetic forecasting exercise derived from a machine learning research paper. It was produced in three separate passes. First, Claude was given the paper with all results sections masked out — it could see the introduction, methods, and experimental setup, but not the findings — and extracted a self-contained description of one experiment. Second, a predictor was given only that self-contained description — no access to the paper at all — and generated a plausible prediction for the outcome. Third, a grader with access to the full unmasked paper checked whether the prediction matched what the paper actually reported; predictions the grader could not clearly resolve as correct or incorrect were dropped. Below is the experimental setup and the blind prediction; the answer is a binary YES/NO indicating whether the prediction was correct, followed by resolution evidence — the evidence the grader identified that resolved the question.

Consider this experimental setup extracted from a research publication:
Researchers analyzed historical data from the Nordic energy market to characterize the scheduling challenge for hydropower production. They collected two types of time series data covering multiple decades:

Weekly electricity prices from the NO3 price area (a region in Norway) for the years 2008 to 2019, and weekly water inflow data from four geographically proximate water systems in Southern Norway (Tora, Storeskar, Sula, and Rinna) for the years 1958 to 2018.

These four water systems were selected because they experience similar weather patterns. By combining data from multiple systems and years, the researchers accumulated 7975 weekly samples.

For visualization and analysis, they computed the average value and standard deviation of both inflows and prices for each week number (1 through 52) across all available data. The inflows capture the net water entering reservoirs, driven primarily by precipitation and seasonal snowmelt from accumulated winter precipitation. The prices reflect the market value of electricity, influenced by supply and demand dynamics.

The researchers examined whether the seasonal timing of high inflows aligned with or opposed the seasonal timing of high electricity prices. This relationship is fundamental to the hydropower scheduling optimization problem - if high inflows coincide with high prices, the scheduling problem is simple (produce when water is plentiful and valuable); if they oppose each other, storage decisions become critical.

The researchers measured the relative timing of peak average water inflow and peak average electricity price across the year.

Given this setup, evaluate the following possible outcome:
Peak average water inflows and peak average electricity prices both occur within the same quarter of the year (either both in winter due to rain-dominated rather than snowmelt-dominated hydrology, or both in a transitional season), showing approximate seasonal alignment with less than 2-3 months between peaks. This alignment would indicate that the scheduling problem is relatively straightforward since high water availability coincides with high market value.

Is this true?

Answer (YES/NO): NO